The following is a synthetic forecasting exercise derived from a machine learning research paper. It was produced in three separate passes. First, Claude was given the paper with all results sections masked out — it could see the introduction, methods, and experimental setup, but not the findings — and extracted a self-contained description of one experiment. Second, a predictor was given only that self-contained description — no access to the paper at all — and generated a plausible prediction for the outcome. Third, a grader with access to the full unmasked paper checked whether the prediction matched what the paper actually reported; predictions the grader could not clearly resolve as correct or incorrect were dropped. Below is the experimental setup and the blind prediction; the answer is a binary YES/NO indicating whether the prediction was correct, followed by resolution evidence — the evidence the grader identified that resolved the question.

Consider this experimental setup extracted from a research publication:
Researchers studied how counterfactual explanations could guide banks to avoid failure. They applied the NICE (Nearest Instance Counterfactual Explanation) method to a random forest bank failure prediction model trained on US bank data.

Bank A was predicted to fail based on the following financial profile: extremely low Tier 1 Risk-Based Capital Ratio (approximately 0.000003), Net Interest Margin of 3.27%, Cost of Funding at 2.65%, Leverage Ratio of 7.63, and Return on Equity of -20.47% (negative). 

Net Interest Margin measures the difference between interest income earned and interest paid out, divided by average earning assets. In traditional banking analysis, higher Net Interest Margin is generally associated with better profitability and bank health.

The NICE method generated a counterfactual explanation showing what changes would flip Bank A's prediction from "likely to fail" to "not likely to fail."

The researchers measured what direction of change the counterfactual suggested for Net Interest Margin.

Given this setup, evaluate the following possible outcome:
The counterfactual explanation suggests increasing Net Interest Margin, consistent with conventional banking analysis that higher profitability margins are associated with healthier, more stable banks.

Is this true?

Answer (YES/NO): NO